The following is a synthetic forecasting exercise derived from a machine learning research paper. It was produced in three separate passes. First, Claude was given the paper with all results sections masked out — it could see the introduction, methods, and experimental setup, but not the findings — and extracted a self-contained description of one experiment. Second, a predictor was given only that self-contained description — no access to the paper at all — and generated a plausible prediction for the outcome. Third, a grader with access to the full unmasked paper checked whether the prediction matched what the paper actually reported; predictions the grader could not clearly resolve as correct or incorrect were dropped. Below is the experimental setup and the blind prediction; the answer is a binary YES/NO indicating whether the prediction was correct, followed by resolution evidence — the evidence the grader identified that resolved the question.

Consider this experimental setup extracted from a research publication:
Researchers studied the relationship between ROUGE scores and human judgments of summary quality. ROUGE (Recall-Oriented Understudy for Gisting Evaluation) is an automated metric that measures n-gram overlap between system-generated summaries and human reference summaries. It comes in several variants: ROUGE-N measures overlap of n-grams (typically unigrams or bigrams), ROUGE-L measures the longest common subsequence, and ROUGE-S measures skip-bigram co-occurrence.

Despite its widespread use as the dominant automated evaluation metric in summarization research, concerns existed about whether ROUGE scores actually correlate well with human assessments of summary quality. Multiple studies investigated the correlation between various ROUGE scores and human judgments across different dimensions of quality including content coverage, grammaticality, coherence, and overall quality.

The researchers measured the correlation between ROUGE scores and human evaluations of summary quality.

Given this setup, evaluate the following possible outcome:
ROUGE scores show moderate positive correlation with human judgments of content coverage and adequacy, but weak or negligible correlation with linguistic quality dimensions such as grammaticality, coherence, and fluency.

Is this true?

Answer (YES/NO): NO